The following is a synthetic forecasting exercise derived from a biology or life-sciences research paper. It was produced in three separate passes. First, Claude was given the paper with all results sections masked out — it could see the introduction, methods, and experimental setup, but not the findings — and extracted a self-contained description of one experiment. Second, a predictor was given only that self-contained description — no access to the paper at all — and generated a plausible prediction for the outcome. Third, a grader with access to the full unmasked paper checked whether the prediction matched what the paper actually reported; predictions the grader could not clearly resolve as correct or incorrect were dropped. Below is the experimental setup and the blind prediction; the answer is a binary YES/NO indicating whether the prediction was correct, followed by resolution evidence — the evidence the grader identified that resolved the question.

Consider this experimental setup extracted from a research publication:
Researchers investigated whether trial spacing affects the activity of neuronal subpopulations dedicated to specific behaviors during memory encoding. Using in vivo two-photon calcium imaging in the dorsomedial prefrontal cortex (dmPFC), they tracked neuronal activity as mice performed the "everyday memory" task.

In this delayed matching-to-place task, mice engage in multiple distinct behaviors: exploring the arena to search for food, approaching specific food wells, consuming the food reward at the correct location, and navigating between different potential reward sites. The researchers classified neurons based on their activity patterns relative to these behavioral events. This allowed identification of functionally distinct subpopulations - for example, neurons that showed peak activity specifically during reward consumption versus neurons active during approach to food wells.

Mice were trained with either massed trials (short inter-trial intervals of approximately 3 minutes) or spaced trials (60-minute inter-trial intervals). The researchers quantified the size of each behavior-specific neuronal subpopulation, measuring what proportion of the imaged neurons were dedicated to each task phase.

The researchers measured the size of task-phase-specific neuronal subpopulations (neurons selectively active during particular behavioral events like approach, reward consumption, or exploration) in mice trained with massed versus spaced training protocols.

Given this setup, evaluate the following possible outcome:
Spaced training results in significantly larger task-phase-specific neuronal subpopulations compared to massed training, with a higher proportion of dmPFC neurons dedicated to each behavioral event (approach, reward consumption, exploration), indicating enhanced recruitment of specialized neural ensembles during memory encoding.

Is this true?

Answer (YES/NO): NO